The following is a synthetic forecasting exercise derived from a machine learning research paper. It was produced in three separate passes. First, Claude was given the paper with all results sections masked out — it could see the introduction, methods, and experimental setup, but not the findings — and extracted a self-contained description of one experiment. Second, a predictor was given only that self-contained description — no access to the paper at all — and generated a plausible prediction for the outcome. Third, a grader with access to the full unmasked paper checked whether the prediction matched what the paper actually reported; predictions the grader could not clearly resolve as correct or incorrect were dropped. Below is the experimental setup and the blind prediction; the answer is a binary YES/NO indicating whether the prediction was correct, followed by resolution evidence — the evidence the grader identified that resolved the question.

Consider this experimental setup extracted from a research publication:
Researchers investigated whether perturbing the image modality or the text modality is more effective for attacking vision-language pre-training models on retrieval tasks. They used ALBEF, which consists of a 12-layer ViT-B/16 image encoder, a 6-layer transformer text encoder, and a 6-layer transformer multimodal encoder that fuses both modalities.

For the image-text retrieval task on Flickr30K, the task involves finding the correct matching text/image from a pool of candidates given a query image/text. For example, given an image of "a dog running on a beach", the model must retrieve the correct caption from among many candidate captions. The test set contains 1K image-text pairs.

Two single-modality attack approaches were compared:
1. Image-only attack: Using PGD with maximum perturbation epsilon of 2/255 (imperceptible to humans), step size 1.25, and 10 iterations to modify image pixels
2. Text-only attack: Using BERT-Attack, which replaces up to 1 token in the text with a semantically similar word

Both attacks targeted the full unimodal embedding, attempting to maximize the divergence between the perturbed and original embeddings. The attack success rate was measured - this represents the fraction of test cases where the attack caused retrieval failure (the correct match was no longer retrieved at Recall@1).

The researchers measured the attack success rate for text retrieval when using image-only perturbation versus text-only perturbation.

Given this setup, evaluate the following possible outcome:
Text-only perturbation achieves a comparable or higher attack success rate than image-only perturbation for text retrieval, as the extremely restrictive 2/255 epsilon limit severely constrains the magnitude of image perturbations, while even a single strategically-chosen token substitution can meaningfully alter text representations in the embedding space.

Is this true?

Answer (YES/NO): NO